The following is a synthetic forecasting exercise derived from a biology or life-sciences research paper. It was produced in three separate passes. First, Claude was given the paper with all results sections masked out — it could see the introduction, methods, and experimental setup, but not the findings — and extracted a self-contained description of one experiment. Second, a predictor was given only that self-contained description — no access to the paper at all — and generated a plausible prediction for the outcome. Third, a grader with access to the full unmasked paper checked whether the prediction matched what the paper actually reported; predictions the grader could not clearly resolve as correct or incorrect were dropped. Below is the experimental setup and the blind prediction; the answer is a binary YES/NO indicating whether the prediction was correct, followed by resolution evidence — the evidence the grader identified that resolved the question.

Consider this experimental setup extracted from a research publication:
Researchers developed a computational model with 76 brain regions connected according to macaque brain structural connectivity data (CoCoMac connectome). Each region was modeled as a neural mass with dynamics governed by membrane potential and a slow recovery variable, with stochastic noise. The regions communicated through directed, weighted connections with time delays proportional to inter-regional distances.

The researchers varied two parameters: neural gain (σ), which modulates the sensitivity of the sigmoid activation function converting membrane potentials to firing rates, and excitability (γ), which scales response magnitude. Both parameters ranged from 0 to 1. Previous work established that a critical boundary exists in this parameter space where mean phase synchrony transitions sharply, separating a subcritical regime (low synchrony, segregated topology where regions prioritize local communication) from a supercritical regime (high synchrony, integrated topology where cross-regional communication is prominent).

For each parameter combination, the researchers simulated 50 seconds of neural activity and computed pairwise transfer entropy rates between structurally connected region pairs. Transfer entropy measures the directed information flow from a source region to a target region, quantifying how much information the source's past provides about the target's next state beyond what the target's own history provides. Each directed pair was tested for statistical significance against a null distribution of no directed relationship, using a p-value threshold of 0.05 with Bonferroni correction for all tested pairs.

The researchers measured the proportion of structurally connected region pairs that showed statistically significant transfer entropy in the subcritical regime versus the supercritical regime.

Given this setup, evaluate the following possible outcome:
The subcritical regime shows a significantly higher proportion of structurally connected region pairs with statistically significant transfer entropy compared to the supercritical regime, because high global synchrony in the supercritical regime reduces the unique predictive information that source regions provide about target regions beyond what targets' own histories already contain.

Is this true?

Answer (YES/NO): NO